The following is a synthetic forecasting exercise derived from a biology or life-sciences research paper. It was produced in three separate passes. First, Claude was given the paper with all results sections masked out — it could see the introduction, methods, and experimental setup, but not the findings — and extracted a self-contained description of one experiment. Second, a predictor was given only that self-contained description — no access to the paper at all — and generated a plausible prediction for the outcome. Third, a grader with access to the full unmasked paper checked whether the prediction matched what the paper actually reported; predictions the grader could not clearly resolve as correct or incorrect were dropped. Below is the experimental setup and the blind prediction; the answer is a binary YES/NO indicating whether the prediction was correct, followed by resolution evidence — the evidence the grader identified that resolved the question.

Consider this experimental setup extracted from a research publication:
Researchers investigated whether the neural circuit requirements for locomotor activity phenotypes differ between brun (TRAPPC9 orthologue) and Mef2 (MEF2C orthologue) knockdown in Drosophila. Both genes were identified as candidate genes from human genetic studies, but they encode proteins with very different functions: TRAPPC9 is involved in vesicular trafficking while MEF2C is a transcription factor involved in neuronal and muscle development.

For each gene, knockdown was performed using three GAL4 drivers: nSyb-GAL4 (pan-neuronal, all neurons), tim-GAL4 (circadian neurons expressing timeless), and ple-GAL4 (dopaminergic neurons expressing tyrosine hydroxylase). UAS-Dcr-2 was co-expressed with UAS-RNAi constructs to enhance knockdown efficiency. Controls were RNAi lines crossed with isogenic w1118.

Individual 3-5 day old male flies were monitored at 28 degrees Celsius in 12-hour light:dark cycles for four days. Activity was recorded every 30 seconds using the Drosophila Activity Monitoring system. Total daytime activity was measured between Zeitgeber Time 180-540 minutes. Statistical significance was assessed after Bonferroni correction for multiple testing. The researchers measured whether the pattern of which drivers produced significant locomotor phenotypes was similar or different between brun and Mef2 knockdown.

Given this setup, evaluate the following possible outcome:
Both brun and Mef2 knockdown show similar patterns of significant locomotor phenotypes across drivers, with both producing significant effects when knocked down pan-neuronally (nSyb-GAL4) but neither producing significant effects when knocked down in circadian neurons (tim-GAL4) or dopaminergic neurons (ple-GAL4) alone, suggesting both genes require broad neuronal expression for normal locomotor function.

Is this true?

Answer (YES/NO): NO